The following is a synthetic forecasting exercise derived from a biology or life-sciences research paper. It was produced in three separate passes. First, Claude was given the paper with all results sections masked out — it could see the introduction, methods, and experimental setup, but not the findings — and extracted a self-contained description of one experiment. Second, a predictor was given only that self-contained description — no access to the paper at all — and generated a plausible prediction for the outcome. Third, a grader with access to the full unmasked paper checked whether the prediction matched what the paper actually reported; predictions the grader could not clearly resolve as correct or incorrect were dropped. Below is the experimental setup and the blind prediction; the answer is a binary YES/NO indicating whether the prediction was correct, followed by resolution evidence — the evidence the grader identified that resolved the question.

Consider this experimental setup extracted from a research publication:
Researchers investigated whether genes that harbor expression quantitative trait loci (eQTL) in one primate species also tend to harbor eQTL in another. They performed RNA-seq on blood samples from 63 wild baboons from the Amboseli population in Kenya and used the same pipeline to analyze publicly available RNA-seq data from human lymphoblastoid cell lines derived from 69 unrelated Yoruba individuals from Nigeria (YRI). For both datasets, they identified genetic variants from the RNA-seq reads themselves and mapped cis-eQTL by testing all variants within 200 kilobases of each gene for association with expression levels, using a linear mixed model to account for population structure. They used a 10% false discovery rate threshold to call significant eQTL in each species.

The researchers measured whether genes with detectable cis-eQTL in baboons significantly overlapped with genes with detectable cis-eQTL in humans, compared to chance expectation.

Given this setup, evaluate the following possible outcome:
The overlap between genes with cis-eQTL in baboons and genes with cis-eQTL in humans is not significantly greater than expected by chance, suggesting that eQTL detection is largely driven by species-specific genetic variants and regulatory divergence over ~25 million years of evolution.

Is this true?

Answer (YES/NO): NO